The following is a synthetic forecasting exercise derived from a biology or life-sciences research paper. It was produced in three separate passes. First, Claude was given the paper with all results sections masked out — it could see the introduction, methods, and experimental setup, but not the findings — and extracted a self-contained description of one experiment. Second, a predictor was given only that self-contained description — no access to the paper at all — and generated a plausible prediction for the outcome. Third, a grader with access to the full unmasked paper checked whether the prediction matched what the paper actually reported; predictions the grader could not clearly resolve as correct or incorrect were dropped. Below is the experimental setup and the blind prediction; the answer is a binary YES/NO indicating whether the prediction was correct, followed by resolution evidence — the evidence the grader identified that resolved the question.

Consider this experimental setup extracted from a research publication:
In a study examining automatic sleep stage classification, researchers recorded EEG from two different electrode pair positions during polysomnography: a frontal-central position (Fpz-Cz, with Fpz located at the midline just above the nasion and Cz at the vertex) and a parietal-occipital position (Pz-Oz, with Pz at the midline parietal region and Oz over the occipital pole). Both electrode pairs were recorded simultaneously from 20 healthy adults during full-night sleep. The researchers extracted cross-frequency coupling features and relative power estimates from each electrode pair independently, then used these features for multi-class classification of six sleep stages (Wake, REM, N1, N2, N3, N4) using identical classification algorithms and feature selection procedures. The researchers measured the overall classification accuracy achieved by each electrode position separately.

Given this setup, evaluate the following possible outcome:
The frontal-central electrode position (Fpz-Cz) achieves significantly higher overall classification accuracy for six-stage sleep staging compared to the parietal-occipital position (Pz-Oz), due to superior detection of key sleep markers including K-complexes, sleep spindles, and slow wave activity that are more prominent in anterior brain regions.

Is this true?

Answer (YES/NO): YES